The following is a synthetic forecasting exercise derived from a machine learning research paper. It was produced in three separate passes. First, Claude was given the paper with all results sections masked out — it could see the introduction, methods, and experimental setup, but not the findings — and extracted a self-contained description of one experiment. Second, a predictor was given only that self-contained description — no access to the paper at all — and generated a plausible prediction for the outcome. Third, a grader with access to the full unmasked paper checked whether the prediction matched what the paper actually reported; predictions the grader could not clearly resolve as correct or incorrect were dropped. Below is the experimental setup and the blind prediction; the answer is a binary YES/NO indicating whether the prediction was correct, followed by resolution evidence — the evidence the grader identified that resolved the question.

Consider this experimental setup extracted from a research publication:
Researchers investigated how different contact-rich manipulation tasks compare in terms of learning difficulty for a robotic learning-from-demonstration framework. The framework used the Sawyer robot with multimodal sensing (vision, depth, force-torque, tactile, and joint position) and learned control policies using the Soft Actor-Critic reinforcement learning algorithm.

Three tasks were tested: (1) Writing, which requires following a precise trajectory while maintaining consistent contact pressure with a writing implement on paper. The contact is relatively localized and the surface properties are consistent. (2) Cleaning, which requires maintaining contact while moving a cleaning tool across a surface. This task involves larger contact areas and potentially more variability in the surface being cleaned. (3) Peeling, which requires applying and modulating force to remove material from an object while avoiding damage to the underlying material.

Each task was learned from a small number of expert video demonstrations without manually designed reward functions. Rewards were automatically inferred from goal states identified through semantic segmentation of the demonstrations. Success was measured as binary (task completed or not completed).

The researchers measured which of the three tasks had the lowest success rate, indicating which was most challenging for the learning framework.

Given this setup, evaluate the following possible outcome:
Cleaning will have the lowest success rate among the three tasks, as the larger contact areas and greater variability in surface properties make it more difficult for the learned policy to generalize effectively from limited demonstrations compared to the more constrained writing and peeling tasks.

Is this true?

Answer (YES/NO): YES